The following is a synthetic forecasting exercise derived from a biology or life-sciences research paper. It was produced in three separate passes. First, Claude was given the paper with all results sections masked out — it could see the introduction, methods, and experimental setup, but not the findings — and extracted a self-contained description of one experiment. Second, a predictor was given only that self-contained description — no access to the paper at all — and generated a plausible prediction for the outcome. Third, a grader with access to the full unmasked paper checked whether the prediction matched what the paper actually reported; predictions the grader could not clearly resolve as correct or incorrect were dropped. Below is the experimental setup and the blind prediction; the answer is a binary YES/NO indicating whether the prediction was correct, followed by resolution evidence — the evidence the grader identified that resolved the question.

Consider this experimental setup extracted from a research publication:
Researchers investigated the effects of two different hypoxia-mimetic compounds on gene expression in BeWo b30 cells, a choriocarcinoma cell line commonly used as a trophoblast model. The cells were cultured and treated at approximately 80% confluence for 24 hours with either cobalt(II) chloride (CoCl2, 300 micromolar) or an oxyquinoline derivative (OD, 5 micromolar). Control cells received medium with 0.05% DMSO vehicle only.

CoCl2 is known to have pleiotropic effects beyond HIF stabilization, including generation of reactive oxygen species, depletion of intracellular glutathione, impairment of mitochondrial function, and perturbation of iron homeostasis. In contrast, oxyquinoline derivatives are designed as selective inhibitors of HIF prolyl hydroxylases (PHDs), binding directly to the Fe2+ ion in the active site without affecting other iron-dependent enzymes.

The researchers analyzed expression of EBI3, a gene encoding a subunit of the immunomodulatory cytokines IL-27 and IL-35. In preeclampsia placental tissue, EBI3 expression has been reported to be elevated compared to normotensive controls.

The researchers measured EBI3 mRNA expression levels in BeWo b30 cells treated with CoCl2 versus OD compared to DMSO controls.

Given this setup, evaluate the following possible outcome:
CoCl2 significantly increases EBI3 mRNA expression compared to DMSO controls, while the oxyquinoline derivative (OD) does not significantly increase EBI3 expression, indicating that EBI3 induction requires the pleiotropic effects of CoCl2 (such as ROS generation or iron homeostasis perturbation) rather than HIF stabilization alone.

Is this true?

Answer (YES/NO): NO